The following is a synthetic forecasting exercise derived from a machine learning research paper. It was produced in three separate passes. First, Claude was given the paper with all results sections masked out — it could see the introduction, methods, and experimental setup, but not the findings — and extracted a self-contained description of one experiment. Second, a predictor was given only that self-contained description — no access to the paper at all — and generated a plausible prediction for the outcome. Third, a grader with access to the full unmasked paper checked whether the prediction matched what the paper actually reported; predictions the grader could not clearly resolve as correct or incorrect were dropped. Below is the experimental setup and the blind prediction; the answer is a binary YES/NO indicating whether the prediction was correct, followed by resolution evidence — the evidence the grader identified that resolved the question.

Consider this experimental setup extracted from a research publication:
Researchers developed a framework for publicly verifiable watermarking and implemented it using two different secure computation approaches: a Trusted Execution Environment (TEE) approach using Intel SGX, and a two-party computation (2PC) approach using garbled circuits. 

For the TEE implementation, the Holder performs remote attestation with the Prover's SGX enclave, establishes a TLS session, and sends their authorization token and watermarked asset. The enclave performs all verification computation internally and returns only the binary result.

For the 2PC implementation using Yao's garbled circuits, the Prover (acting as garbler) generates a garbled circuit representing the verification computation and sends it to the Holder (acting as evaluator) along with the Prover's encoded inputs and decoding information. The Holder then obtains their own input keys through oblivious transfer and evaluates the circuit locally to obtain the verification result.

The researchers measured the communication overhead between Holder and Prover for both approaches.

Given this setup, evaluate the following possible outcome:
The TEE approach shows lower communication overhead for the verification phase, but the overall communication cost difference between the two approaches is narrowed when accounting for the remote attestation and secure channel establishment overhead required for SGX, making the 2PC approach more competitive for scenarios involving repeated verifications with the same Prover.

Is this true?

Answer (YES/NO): NO